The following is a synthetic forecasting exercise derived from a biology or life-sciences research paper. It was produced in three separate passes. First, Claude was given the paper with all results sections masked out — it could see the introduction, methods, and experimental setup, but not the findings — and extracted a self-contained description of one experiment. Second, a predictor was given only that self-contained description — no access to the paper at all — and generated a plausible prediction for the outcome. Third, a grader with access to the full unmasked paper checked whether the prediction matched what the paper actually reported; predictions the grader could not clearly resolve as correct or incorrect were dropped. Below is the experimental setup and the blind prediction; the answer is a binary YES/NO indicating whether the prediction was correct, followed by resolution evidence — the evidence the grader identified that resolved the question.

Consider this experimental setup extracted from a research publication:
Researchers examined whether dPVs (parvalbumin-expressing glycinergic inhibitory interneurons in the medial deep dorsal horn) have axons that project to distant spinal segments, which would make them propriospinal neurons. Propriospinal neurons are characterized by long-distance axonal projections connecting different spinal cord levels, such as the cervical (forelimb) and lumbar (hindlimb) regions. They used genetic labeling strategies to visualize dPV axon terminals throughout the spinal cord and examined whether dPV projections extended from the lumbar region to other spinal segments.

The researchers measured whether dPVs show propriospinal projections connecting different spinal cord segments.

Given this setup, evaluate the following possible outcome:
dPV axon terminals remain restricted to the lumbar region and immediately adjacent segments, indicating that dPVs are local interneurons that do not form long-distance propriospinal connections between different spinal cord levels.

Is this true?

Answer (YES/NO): YES